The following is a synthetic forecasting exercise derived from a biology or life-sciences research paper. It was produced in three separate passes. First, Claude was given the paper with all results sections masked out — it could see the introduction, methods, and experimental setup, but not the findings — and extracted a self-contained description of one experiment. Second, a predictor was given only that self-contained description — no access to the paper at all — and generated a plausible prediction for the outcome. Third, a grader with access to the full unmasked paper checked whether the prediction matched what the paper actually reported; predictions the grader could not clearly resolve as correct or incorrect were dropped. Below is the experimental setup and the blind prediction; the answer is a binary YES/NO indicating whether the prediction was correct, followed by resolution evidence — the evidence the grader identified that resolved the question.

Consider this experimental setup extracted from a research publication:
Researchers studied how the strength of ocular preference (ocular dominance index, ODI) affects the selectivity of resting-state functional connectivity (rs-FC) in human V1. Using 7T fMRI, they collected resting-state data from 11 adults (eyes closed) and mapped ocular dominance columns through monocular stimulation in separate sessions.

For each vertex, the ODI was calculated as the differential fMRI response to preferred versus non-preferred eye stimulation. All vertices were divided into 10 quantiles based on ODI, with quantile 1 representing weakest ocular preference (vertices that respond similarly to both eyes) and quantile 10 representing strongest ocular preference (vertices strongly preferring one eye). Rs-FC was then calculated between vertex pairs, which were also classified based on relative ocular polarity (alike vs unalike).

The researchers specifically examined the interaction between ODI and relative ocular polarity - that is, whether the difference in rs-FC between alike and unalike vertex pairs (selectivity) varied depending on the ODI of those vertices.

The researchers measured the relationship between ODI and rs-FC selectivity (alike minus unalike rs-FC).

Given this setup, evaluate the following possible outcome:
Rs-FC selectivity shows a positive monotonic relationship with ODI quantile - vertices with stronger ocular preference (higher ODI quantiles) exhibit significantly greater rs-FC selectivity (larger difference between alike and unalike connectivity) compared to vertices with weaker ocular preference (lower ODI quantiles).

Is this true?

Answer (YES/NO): YES